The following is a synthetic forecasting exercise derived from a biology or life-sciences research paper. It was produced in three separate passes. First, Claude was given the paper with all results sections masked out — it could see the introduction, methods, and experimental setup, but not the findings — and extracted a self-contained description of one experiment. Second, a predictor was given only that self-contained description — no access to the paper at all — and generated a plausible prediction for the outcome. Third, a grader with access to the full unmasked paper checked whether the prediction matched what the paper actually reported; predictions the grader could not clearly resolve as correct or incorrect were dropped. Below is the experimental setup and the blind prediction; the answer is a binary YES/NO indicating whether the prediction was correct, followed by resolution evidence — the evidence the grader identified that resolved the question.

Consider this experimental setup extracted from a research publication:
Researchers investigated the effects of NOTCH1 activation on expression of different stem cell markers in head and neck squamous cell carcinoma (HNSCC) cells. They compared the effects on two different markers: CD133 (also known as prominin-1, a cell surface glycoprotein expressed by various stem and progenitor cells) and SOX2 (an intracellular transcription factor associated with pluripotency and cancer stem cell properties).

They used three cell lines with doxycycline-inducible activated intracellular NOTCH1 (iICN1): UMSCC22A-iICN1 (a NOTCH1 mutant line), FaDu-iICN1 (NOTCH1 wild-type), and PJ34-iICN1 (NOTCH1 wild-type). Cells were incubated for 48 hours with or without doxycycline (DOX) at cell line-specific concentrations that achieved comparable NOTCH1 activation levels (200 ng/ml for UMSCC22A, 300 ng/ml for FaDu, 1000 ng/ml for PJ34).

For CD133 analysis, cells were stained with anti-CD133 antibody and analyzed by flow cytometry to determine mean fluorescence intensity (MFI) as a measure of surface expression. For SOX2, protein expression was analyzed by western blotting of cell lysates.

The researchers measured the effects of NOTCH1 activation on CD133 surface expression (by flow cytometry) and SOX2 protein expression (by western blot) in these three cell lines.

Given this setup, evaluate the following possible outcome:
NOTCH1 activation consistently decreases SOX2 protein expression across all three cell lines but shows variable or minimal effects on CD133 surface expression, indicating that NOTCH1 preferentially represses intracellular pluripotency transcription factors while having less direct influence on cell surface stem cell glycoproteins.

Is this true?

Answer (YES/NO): NO